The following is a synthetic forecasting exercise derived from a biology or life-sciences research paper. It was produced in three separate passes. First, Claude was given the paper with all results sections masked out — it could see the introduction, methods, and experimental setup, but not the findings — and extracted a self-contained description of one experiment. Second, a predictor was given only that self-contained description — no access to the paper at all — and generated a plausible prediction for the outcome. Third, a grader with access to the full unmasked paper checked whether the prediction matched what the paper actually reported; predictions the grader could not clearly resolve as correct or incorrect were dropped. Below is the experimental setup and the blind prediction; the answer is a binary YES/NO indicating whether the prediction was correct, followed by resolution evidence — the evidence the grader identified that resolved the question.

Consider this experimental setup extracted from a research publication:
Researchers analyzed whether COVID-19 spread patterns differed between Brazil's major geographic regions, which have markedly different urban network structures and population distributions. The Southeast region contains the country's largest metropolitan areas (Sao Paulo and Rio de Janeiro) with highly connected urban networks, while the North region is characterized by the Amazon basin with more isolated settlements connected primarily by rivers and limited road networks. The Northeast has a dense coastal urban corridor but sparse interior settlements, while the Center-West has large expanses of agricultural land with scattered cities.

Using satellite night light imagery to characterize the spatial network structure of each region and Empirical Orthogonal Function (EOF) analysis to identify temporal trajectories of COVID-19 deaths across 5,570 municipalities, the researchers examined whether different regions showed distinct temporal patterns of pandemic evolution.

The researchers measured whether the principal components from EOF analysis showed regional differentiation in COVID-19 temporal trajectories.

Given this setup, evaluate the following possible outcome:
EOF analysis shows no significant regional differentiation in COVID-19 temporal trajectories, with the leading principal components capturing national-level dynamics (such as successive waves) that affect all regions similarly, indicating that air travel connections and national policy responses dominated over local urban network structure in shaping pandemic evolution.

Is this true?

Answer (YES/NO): NO